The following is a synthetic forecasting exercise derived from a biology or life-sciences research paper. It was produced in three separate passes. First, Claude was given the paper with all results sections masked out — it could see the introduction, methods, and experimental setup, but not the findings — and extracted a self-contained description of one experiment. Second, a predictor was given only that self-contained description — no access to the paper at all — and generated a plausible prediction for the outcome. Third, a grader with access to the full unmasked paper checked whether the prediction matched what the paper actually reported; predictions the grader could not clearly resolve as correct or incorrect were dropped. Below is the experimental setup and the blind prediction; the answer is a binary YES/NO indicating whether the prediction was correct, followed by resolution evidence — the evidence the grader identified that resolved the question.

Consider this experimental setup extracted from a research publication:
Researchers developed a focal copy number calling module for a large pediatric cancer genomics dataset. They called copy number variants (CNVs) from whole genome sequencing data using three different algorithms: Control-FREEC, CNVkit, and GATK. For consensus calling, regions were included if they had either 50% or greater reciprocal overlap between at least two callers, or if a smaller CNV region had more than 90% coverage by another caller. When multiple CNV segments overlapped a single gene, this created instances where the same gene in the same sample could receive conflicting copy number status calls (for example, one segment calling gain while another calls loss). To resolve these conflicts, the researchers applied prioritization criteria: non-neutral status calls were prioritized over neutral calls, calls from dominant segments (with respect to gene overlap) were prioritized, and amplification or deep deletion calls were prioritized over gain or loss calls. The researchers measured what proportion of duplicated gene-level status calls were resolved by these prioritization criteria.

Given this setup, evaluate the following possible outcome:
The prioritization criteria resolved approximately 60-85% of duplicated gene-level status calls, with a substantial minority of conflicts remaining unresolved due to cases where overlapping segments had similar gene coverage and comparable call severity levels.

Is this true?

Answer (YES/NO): NO